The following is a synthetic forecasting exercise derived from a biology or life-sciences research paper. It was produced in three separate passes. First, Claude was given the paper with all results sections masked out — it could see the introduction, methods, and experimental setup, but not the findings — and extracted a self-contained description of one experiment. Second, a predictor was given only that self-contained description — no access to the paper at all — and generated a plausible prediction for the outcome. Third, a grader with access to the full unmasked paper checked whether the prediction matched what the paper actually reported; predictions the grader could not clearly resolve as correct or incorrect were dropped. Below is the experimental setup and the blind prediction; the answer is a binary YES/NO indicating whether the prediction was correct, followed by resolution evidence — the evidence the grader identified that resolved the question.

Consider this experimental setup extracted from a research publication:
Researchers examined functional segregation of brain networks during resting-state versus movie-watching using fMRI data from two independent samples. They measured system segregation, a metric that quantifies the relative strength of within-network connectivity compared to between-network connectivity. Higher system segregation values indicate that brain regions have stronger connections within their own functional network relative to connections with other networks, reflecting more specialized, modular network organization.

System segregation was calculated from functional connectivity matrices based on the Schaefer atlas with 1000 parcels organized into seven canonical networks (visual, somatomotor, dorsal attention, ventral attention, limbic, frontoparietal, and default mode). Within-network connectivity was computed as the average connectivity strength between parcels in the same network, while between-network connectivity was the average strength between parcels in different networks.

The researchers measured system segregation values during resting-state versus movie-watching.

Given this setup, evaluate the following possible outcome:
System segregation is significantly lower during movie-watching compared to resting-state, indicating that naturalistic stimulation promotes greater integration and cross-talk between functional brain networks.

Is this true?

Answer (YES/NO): NO